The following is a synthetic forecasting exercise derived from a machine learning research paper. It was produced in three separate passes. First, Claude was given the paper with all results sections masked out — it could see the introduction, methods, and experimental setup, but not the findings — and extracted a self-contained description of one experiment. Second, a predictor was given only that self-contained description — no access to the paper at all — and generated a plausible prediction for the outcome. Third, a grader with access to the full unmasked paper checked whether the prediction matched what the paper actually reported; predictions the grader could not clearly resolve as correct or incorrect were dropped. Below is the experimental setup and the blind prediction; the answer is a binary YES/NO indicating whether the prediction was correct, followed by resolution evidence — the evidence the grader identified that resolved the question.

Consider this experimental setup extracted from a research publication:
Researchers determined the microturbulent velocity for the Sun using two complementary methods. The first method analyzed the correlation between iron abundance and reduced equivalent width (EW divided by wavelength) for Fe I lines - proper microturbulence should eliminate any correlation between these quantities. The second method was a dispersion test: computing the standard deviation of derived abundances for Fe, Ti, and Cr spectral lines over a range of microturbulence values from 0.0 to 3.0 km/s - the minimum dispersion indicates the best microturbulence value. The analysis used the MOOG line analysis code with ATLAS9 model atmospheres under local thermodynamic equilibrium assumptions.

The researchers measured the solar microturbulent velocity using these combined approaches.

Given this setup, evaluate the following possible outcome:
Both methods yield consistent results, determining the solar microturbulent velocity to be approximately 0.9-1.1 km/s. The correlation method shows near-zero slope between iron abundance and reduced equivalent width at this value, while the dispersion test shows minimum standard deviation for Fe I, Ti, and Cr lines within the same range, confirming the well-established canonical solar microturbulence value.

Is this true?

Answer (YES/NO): NO